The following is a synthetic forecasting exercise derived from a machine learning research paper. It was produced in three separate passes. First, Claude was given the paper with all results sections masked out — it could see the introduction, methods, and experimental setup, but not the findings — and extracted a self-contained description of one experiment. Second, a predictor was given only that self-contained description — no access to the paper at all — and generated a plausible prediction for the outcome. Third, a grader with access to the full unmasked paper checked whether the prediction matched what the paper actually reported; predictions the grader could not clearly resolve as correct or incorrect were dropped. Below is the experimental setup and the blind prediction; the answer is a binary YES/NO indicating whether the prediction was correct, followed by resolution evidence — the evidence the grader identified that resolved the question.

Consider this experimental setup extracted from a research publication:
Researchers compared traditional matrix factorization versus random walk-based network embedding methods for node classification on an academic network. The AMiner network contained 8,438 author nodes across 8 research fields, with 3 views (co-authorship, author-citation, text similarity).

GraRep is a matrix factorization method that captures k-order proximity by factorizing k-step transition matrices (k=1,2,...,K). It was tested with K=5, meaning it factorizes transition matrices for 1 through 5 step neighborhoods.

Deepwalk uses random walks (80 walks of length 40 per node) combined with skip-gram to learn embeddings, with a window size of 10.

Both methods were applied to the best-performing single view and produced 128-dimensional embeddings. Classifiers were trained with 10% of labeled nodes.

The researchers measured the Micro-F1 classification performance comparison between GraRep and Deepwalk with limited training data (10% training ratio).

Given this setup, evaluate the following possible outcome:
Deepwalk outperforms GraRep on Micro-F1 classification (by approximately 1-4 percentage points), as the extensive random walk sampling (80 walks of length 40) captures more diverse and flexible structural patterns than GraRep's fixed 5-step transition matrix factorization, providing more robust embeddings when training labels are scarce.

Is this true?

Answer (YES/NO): NO